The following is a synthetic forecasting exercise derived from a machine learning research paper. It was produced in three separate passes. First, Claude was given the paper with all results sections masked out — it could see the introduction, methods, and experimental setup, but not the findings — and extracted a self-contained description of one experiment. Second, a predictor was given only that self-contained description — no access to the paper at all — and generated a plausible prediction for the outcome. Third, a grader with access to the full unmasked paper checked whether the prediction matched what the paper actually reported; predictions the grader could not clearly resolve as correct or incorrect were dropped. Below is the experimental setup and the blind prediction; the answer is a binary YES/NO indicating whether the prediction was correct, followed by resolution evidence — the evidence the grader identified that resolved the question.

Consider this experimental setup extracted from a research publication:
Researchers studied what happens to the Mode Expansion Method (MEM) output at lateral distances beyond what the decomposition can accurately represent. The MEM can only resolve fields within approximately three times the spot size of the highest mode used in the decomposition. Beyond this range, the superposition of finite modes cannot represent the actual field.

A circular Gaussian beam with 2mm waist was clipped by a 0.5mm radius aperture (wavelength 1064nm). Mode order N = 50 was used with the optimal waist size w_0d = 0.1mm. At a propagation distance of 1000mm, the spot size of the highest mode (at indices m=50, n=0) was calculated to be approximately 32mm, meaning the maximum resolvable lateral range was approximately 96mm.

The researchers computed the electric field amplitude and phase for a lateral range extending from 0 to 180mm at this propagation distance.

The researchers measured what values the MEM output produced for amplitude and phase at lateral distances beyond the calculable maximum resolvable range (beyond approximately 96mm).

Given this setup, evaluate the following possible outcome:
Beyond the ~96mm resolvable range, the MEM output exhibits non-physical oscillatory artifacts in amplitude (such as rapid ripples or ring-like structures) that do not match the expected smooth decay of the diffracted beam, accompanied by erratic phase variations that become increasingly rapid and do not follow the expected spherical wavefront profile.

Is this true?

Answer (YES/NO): NO